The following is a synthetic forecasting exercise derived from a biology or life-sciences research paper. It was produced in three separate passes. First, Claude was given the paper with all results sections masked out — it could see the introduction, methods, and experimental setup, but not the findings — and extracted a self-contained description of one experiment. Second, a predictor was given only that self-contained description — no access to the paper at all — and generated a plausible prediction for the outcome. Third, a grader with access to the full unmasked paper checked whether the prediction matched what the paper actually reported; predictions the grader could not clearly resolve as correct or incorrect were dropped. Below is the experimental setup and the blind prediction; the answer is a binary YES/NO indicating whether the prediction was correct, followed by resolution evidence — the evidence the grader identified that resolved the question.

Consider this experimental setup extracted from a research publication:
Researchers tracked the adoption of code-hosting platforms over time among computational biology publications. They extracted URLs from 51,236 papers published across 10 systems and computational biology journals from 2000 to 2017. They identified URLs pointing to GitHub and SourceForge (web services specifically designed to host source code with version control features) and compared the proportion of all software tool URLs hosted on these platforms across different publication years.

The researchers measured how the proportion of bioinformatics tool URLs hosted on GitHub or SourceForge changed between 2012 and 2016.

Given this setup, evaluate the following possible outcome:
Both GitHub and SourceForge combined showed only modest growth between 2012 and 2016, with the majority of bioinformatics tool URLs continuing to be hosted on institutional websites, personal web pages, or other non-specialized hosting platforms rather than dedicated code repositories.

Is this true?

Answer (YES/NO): NO